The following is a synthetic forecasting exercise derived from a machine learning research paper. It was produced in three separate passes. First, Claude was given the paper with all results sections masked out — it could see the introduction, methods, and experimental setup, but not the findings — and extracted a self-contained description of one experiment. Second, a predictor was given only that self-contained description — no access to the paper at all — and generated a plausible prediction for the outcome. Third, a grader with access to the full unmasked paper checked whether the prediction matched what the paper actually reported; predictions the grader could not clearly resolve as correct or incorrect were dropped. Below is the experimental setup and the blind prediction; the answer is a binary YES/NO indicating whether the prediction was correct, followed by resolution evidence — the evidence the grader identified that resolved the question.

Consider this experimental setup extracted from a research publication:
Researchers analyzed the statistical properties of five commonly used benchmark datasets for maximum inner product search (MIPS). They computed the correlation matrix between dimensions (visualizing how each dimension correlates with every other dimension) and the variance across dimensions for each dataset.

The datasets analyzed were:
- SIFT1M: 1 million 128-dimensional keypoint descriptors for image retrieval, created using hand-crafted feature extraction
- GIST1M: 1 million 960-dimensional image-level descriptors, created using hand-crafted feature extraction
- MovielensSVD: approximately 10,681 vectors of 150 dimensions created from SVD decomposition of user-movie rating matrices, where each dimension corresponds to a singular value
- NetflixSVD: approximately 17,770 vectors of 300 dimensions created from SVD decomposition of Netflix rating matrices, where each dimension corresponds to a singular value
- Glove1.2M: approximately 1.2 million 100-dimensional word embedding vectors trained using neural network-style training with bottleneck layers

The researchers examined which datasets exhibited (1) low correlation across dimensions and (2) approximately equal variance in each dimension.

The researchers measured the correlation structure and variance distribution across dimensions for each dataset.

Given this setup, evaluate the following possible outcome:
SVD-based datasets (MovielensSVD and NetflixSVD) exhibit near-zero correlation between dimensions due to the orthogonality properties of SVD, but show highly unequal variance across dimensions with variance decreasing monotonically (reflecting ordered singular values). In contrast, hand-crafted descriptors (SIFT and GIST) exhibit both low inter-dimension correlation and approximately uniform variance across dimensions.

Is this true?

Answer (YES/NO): NO